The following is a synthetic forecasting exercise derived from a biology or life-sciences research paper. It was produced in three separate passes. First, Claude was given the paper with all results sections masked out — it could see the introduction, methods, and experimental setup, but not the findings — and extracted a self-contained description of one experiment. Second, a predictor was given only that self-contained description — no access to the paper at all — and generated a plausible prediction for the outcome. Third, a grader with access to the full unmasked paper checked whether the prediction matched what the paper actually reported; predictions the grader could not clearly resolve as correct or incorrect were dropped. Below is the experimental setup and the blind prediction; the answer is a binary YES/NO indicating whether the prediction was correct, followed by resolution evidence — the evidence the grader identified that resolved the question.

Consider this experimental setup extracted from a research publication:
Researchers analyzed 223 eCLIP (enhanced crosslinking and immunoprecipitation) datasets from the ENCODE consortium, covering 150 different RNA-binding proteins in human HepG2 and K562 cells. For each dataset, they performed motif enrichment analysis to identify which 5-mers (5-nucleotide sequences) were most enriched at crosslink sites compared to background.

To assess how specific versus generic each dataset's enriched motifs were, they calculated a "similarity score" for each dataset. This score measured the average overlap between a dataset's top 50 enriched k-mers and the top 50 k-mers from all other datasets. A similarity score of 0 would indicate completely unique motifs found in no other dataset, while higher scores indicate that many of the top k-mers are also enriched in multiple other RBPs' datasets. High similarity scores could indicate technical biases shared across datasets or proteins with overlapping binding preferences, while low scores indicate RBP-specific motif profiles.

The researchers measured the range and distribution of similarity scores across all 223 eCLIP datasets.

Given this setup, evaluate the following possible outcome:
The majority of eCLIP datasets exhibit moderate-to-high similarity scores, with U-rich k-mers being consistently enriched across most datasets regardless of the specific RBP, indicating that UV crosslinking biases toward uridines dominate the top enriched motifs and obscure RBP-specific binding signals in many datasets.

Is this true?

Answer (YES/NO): NO